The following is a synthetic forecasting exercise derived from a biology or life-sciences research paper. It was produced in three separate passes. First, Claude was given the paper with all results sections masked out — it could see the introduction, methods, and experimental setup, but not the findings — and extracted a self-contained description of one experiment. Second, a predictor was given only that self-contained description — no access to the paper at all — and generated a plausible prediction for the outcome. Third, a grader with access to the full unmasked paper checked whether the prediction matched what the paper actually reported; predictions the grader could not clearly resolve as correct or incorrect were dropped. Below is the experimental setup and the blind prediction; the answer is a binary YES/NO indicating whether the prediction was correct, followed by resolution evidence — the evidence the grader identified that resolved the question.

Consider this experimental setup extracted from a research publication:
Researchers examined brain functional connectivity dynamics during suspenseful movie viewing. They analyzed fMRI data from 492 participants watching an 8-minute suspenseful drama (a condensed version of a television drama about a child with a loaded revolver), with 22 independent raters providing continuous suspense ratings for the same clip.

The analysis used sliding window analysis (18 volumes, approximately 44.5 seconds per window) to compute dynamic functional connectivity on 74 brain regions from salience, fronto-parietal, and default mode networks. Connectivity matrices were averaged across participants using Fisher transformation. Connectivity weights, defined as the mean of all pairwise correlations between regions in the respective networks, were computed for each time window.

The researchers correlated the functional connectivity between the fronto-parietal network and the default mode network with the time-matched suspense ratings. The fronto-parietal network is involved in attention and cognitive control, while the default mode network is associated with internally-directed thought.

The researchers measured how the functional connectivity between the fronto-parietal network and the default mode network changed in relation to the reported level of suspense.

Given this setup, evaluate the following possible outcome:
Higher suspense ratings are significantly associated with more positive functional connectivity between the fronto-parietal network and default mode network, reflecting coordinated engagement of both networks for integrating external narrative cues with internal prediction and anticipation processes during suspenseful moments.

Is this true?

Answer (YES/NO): NO